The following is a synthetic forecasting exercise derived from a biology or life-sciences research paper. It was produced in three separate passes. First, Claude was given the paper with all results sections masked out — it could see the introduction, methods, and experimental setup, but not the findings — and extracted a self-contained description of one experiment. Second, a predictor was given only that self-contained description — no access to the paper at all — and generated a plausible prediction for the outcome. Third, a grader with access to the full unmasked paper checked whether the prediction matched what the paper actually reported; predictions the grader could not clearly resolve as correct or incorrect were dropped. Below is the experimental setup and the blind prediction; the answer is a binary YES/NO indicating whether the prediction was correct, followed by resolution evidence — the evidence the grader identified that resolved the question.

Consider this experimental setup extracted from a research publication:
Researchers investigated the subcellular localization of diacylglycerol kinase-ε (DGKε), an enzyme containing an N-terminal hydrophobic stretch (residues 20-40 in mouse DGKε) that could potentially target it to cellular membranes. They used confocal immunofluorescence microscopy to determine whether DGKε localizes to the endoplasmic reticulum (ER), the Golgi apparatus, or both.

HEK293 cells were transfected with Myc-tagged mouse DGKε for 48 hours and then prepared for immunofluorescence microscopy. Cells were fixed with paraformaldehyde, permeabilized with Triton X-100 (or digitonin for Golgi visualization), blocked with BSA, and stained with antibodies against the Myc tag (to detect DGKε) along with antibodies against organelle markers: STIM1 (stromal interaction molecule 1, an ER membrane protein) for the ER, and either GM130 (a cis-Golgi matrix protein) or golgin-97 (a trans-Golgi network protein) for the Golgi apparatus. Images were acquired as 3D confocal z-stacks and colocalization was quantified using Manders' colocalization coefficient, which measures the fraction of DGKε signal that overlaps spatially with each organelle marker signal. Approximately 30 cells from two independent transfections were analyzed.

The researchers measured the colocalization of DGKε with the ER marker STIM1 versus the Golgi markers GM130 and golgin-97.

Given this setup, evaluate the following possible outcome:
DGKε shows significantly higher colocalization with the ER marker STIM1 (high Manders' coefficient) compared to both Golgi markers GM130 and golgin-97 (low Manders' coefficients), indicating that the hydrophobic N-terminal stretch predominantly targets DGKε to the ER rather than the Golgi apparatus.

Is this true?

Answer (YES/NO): YES